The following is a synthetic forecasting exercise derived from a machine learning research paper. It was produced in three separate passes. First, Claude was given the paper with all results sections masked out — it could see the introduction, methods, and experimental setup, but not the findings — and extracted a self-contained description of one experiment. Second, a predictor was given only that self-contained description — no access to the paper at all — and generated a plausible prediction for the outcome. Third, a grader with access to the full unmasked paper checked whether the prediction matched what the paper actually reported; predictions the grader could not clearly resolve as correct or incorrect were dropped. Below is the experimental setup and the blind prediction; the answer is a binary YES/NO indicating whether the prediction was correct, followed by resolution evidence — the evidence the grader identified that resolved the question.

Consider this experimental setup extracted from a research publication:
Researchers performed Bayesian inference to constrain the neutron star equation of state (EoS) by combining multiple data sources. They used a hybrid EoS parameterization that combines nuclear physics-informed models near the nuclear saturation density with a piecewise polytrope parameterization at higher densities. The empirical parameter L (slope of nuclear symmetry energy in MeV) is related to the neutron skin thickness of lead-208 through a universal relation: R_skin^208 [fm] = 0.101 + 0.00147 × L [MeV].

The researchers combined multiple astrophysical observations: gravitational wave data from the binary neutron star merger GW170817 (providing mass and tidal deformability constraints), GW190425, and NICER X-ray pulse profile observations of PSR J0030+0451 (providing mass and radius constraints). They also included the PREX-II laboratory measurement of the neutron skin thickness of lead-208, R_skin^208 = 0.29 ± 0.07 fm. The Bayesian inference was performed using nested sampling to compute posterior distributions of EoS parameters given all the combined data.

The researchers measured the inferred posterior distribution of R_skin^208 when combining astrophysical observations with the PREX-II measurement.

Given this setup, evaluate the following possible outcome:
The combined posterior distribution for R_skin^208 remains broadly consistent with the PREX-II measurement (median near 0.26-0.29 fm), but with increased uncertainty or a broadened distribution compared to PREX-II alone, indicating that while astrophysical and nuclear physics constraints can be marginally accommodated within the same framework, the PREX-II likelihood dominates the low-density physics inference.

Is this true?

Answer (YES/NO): NO